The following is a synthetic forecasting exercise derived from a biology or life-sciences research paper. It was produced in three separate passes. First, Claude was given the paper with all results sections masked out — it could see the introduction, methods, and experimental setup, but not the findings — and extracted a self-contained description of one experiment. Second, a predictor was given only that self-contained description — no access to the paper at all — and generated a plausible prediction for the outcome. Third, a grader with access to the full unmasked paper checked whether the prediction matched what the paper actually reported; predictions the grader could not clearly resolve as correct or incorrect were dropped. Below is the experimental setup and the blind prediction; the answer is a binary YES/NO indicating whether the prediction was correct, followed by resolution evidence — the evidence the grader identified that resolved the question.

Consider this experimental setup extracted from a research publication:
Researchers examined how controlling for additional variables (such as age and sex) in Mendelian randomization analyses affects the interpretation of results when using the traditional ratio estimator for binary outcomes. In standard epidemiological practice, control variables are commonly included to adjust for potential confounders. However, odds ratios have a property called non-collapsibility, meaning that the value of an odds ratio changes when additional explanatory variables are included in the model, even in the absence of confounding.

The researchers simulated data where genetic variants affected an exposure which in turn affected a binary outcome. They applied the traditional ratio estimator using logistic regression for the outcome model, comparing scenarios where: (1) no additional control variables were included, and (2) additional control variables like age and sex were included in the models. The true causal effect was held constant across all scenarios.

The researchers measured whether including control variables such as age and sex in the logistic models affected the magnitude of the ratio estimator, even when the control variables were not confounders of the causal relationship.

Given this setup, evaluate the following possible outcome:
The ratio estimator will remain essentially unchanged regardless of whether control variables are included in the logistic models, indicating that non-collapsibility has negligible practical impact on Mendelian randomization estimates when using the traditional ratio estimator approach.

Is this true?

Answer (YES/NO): NO